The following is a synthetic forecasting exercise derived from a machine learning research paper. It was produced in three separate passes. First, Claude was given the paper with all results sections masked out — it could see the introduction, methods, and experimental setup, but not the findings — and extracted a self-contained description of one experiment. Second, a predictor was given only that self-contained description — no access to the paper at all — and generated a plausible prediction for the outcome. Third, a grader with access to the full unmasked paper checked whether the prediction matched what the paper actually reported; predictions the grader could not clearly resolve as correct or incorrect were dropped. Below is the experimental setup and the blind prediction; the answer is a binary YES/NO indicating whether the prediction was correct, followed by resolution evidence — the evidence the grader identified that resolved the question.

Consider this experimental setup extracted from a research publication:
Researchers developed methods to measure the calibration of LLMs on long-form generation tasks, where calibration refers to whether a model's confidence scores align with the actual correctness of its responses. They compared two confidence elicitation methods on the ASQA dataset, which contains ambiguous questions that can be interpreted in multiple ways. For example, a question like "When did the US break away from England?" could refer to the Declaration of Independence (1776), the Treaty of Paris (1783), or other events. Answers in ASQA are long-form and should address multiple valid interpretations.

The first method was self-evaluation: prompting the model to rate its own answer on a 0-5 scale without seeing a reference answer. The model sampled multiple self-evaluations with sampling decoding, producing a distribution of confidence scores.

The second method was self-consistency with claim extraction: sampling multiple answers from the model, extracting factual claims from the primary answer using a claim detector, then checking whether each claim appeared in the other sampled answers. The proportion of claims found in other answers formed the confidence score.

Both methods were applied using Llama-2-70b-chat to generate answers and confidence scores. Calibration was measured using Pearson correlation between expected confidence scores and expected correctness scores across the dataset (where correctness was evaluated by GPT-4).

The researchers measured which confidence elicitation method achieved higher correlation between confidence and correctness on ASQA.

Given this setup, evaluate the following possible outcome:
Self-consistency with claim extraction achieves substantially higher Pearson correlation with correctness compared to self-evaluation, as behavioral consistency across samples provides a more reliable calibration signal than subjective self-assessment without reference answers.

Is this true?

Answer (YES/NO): YES